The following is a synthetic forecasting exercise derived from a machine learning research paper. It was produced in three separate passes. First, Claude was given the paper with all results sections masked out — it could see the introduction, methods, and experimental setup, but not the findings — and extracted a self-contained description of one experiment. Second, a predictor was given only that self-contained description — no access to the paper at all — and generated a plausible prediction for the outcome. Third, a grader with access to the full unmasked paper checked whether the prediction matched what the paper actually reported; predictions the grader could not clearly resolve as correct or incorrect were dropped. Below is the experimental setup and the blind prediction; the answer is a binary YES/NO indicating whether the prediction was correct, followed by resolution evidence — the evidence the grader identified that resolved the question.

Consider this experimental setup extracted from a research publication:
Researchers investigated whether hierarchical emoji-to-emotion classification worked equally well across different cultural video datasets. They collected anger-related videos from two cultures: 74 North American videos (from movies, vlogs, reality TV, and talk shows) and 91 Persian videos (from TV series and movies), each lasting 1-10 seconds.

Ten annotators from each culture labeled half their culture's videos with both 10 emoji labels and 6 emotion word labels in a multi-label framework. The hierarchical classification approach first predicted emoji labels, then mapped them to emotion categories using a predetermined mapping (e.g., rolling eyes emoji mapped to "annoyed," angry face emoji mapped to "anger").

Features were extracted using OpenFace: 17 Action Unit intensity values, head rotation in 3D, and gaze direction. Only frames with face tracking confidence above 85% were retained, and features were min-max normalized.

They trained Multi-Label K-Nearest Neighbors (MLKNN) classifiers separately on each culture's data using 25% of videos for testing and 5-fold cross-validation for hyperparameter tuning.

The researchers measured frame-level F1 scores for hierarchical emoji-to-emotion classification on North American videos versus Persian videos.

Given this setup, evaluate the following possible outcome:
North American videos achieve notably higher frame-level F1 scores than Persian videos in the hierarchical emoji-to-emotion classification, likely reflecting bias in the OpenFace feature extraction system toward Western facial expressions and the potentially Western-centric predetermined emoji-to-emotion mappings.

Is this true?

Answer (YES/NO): YES